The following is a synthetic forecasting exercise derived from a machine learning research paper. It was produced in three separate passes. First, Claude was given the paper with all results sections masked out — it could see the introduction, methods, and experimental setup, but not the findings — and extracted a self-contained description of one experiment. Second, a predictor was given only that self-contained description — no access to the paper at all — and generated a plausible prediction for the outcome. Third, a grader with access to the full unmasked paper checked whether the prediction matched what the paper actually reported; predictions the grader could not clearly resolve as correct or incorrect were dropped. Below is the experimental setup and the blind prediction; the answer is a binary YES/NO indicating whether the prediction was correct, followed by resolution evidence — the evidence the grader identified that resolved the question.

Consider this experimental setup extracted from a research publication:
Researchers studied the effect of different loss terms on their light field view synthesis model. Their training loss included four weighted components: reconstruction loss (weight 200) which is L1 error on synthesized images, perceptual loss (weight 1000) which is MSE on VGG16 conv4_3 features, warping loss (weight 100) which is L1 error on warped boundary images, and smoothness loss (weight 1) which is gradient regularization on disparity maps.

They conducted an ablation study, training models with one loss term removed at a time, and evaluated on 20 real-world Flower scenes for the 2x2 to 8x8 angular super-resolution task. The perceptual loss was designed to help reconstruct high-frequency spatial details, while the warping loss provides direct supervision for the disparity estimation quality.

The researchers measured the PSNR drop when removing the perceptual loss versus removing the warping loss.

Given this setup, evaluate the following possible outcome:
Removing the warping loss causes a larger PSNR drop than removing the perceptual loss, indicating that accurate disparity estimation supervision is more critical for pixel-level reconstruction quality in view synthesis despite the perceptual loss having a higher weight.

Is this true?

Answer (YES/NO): YES